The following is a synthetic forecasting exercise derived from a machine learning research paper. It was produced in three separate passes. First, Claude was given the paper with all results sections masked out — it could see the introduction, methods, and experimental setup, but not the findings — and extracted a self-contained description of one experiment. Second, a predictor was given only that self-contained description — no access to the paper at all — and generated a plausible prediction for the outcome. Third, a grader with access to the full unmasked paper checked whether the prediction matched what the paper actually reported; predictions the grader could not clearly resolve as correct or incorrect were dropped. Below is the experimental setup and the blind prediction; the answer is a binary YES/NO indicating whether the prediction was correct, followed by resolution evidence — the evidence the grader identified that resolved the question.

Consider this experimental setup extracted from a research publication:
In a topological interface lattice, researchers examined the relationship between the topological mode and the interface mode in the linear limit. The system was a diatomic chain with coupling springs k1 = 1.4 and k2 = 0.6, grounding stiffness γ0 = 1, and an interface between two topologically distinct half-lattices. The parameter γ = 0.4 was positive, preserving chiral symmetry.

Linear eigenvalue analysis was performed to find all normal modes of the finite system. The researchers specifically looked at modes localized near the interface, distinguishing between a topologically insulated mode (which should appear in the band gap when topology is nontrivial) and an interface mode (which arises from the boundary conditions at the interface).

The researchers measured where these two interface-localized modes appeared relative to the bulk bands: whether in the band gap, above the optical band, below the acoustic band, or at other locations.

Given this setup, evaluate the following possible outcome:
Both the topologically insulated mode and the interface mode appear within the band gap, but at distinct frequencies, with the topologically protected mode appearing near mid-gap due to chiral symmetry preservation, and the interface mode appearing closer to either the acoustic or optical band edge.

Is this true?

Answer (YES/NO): NO